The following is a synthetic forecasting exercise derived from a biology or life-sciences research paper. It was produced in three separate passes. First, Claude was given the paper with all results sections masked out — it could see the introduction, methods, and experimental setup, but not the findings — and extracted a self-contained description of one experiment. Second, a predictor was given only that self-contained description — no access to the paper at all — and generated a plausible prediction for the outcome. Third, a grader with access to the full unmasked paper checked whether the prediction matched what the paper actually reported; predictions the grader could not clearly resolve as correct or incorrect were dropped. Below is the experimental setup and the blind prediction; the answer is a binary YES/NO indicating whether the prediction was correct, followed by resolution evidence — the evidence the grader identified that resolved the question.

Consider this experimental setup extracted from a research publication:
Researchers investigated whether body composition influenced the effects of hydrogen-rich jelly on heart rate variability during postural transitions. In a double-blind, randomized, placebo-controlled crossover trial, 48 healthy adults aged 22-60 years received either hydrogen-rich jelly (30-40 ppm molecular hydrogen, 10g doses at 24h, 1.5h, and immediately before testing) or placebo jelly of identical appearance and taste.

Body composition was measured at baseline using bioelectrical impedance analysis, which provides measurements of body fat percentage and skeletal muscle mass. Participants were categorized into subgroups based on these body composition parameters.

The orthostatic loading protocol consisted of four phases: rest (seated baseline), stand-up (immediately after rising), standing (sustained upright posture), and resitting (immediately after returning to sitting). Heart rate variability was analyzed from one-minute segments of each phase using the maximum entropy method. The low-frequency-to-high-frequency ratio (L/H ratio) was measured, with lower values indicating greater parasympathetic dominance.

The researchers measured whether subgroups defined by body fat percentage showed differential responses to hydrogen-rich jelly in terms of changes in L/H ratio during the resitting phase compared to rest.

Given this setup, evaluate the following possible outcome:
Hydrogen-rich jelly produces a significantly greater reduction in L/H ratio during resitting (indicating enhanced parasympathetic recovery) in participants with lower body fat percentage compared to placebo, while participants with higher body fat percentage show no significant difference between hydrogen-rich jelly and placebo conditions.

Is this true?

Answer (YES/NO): NO